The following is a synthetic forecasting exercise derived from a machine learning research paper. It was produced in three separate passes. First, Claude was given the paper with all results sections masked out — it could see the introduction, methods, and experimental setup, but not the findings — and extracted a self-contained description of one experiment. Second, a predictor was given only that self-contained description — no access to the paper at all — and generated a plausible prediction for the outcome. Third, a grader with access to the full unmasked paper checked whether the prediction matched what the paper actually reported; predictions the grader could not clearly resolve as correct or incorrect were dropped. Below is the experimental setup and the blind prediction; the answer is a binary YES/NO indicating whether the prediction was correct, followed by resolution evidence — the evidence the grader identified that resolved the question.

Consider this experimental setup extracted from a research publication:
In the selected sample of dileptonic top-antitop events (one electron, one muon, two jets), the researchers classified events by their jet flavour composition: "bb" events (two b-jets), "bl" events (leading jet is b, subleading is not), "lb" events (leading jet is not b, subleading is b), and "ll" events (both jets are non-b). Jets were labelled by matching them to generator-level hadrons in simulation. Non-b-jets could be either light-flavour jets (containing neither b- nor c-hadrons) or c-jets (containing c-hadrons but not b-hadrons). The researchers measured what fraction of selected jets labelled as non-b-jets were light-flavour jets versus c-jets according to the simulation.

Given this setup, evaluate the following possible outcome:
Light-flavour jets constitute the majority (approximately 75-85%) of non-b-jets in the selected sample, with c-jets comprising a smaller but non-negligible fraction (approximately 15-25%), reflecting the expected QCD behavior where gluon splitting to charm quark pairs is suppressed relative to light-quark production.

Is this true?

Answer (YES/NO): NO